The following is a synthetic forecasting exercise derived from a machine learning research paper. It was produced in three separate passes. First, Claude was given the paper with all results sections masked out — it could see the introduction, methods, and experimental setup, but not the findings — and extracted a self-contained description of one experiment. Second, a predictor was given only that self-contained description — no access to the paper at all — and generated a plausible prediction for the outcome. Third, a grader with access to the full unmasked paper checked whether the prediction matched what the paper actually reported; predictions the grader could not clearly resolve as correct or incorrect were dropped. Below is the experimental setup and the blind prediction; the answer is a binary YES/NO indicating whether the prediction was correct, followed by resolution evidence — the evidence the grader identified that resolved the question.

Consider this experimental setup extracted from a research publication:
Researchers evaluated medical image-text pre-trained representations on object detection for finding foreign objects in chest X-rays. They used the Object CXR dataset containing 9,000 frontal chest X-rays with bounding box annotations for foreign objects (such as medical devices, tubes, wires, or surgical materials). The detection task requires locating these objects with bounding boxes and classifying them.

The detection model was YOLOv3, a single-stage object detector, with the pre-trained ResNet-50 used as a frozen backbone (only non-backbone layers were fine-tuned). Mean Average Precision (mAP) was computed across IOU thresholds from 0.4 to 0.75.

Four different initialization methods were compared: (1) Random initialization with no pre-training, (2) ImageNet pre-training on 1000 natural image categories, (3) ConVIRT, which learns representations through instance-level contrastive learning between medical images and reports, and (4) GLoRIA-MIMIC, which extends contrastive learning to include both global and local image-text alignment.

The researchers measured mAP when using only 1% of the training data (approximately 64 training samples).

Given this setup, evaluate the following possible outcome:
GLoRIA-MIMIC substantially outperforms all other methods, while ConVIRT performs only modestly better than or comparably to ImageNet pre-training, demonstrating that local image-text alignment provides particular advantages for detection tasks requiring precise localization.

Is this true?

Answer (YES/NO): NO